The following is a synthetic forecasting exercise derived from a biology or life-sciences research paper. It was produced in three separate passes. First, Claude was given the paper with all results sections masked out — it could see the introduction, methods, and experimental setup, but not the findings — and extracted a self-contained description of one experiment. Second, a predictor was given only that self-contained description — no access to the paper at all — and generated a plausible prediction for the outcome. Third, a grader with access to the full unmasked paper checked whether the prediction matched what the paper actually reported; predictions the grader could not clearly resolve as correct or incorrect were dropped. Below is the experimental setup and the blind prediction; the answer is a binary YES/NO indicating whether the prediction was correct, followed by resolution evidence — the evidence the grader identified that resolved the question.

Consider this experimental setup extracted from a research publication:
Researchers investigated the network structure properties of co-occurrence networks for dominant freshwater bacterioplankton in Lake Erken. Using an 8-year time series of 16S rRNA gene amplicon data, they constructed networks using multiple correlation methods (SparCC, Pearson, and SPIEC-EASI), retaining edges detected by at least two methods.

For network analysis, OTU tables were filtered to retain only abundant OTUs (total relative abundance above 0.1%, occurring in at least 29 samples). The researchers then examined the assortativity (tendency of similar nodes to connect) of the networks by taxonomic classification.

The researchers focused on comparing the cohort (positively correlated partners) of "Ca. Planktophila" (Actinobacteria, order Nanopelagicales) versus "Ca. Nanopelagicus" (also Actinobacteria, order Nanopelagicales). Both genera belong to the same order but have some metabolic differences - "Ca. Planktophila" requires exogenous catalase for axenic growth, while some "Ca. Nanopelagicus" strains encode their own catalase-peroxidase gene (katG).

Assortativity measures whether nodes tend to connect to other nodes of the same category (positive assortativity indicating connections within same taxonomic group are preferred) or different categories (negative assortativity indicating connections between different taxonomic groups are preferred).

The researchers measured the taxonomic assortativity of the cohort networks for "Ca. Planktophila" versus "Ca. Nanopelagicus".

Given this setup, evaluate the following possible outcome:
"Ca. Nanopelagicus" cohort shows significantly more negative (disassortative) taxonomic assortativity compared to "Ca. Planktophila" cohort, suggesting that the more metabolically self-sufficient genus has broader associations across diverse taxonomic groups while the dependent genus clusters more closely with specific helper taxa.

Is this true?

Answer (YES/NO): NO